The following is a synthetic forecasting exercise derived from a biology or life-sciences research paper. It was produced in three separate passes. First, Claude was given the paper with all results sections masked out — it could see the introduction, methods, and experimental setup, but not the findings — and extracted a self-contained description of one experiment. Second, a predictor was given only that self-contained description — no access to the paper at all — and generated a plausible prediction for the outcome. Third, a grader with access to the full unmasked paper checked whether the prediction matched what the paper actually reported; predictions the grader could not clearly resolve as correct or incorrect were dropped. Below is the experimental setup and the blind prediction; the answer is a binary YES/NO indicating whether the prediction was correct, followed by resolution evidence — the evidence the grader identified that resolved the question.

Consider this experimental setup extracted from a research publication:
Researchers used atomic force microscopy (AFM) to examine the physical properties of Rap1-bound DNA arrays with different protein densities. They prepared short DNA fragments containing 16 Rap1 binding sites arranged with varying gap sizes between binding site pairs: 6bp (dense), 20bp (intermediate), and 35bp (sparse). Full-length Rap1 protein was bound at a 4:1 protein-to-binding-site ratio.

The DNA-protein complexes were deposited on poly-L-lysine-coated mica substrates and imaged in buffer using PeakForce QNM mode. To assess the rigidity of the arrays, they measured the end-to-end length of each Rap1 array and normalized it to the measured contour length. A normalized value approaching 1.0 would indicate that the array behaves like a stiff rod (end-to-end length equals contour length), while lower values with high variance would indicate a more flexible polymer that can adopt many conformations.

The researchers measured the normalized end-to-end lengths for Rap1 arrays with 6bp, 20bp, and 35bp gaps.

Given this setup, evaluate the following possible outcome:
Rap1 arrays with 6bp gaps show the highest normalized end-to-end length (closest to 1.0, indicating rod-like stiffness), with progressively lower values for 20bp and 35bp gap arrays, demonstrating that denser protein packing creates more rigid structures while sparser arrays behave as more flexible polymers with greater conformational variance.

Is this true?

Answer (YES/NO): NO